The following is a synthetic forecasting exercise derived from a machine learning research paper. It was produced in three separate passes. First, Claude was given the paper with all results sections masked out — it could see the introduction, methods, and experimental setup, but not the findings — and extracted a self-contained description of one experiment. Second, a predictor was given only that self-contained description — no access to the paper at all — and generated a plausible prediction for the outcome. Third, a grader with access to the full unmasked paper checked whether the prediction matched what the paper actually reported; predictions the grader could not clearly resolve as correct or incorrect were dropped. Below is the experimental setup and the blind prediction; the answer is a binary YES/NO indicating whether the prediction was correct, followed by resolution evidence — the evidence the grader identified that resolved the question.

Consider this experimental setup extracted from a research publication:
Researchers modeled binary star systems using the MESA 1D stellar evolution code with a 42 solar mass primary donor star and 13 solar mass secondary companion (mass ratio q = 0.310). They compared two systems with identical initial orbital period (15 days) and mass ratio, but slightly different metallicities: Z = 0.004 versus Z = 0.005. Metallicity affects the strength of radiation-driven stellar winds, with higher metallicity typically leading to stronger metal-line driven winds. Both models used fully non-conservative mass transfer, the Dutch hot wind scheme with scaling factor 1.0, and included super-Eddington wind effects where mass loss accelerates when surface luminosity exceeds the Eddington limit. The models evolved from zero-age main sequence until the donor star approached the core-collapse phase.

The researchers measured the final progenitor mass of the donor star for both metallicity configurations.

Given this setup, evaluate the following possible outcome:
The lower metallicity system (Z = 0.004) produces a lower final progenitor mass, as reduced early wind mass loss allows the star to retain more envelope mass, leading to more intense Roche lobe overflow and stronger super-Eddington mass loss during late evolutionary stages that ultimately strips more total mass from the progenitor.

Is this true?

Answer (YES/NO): NO